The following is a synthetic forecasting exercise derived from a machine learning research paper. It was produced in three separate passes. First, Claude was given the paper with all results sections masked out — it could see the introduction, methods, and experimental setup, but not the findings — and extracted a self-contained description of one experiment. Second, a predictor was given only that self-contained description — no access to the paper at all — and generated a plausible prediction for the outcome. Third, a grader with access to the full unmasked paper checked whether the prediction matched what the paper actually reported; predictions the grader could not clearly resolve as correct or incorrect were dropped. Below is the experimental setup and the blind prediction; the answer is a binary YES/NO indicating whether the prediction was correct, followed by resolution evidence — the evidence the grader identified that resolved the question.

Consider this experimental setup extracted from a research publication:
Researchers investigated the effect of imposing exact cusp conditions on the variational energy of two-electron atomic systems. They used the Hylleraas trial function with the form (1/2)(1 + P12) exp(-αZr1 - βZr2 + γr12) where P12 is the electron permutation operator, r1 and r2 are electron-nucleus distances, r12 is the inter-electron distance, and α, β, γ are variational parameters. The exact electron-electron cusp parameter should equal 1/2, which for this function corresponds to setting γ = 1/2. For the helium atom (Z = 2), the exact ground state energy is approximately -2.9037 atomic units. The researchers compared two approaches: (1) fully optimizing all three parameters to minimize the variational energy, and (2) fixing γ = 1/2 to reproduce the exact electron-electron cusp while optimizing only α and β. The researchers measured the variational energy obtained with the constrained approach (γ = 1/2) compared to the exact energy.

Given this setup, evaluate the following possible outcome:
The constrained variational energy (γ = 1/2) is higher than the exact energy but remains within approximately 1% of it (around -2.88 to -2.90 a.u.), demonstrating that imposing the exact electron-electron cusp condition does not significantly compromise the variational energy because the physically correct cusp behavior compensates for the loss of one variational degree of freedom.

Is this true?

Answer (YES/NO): NO